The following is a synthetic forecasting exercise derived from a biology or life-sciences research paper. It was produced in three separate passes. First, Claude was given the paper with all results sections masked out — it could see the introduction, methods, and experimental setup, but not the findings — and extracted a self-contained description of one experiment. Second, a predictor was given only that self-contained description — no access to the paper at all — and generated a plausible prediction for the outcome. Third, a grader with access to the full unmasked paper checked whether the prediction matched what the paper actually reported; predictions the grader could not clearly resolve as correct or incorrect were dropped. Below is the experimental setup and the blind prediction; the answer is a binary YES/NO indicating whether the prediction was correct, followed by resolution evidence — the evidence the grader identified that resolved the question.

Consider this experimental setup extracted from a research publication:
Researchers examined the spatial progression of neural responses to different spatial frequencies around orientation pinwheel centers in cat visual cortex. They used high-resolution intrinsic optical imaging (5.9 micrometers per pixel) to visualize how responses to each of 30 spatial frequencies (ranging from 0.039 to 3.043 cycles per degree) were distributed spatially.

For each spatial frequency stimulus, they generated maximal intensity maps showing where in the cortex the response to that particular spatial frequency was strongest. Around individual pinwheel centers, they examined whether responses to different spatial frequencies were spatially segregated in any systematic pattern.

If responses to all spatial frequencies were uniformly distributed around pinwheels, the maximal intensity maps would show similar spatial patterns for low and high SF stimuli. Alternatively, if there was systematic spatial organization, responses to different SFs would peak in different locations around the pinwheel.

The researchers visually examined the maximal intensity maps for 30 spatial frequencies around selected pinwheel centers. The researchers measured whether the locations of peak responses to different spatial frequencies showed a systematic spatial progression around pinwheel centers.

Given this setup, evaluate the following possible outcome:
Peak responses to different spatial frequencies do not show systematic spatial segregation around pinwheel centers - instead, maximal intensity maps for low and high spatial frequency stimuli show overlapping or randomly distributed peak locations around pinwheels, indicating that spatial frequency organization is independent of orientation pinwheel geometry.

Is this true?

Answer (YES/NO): NO